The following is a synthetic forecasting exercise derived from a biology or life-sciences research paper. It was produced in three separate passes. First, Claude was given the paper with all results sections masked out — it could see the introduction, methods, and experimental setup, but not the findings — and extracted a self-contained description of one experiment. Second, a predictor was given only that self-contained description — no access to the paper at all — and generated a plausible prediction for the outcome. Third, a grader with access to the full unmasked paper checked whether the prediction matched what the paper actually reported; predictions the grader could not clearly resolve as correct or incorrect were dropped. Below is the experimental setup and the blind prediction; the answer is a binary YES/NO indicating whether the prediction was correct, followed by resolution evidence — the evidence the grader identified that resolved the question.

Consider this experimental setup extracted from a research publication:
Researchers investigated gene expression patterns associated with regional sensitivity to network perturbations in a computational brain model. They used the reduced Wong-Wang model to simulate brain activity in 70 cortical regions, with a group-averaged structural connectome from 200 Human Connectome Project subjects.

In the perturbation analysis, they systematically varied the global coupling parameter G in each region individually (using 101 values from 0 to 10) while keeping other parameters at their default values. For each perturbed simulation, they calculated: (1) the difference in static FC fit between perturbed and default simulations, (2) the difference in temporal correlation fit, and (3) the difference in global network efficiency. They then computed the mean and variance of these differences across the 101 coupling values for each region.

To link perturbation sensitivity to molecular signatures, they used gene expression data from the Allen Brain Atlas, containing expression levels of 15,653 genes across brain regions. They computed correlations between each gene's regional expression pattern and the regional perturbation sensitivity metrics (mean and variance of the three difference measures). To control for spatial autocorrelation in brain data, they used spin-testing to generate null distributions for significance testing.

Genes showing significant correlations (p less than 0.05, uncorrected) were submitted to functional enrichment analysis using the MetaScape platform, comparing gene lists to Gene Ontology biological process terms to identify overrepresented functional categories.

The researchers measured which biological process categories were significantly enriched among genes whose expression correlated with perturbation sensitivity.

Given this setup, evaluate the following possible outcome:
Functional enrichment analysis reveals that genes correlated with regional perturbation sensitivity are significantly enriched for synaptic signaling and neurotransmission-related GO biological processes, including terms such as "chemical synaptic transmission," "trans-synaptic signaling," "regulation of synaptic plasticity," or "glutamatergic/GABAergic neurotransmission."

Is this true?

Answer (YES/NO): YES